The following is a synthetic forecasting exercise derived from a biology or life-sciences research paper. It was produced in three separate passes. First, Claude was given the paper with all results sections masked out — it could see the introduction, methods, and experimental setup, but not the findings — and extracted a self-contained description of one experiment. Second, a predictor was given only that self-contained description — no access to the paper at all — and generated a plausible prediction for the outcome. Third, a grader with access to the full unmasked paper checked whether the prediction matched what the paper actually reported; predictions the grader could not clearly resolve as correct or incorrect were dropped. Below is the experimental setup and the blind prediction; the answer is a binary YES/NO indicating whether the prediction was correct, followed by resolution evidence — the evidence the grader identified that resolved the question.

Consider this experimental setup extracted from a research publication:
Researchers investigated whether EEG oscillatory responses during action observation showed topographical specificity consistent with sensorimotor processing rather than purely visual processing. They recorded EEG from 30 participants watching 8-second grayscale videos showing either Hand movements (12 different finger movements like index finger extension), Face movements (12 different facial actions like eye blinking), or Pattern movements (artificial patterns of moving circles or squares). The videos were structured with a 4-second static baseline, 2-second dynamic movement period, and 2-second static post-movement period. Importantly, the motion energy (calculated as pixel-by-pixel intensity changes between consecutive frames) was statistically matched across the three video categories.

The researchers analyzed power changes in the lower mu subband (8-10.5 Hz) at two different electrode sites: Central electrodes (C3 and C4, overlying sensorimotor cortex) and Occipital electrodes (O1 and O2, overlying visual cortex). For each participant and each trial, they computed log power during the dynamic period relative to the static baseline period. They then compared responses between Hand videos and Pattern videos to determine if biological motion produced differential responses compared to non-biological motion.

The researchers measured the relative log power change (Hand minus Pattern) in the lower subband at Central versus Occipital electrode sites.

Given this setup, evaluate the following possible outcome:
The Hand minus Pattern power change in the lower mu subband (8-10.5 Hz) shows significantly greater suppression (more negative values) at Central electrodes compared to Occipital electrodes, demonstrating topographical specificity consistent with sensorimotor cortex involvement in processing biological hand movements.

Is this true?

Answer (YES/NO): YES